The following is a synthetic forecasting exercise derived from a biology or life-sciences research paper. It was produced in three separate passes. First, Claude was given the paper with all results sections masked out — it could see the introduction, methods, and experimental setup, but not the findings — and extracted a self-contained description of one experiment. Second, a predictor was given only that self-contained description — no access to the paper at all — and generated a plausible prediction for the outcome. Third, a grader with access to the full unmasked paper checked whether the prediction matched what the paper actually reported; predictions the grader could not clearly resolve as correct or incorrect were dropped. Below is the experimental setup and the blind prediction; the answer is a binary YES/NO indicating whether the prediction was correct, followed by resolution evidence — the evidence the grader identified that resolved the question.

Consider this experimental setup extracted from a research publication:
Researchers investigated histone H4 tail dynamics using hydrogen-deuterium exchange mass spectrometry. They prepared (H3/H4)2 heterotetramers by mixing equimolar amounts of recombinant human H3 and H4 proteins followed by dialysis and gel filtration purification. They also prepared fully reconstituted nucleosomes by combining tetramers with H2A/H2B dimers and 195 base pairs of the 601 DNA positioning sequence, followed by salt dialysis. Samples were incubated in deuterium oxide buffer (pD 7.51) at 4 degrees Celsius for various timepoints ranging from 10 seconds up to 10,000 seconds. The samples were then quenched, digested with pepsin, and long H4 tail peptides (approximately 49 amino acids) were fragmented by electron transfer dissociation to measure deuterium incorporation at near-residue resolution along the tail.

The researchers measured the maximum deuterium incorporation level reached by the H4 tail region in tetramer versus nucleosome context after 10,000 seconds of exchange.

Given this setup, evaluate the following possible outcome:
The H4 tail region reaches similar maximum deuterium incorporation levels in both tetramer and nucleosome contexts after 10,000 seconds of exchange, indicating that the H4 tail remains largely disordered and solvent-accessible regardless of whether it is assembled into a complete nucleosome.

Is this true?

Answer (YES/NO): NO